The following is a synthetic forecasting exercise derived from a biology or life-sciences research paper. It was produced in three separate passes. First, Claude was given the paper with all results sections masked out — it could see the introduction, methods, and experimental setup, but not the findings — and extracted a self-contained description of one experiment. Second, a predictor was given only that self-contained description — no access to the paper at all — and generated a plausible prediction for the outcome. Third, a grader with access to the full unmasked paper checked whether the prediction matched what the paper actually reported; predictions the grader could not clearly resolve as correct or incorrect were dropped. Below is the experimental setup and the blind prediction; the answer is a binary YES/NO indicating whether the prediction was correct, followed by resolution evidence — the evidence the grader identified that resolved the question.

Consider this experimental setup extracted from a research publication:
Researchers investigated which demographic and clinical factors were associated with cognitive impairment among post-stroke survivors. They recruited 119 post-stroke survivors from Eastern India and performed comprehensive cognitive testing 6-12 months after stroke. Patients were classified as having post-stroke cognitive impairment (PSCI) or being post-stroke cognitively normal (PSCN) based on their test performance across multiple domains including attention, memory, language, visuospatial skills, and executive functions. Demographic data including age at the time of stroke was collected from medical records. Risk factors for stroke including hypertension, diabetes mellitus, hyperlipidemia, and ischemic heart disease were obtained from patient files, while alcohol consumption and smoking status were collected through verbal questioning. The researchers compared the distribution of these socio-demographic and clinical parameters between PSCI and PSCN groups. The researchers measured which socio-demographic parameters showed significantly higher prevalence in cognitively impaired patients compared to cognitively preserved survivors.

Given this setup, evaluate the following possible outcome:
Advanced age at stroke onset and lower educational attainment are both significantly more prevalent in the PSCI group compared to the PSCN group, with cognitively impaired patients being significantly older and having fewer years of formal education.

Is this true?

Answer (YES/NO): NO